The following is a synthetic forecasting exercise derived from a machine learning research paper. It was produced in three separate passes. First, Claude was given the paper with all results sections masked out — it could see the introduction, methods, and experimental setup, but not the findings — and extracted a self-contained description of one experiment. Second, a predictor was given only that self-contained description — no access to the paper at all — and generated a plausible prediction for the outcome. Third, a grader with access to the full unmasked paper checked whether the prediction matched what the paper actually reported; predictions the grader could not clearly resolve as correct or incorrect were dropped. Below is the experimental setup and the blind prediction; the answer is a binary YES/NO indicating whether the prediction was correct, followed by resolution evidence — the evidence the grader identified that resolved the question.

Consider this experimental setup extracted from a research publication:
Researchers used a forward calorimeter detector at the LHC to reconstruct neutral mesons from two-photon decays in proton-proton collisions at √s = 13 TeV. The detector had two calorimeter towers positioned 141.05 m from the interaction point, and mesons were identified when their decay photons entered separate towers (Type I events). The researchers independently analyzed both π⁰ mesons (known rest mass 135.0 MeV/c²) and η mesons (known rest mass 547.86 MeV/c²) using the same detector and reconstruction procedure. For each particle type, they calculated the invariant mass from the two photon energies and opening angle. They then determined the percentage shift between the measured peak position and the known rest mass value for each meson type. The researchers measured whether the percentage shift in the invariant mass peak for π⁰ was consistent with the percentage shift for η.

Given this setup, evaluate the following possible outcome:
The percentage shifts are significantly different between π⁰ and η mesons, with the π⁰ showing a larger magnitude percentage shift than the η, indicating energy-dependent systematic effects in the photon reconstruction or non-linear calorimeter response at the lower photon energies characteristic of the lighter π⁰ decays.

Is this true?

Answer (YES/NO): NO